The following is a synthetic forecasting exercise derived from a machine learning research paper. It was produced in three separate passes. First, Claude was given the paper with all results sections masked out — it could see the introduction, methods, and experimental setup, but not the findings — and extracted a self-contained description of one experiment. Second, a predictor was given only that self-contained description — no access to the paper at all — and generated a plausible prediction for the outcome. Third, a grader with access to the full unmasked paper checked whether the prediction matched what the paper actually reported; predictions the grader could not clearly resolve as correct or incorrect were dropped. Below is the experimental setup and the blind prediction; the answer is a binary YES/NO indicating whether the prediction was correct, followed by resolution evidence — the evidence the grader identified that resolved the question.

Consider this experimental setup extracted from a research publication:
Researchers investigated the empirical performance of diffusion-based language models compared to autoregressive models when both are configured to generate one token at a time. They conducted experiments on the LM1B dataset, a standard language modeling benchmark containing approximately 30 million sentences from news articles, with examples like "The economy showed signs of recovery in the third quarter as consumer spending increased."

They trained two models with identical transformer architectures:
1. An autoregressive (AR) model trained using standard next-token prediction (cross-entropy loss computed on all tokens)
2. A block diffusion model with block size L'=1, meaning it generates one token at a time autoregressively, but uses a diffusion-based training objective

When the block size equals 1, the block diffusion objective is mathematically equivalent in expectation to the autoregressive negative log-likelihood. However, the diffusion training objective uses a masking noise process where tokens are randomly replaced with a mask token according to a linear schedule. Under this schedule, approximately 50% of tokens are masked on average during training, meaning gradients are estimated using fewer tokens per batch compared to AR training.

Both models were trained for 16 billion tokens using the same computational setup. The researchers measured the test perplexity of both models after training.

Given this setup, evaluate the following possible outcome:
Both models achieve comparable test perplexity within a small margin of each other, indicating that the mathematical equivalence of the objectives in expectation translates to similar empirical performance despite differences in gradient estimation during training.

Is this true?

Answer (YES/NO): NO